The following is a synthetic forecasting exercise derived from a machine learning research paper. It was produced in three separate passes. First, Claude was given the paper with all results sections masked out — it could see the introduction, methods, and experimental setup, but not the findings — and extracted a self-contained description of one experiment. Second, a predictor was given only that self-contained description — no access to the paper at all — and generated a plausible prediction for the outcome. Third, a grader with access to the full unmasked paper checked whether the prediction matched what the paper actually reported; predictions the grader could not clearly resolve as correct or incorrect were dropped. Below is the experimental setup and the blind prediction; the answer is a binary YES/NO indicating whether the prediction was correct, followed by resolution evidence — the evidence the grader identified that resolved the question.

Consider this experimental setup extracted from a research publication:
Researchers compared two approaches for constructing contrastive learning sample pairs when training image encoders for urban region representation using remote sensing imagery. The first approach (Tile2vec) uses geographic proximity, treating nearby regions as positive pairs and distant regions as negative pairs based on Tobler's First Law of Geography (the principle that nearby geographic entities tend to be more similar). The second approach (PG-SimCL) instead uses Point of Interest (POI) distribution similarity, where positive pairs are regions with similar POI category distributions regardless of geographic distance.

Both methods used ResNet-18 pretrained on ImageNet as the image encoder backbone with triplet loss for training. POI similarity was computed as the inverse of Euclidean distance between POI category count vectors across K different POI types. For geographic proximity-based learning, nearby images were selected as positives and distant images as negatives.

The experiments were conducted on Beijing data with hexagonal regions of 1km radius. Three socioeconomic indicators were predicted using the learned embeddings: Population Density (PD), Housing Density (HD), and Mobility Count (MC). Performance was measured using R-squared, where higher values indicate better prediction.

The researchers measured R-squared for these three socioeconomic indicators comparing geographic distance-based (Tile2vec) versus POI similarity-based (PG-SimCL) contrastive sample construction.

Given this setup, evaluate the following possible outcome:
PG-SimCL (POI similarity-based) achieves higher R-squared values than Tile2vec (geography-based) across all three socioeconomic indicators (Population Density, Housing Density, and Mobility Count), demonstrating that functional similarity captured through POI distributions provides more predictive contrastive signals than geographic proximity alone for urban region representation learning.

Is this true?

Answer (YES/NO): YES